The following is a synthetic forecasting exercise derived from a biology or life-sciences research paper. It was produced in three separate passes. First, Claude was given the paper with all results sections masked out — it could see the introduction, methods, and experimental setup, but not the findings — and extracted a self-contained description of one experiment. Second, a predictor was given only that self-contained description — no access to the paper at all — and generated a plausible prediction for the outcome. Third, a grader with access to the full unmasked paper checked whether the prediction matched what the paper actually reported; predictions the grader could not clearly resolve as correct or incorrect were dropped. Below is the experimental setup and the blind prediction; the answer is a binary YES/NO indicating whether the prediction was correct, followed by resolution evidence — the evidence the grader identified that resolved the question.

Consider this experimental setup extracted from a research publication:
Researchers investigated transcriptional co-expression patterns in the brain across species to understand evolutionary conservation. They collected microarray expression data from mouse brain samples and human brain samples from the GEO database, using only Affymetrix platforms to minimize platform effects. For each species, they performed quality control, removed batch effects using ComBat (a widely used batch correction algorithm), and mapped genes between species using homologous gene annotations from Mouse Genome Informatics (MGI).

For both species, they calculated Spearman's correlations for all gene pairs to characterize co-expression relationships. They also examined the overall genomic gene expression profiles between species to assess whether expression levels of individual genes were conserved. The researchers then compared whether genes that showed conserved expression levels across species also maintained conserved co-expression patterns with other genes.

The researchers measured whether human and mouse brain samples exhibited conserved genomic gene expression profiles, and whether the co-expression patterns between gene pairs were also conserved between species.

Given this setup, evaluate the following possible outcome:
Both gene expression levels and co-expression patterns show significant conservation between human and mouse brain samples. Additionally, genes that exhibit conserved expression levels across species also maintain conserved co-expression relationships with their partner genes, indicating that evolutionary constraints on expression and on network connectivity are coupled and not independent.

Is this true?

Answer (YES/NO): NO